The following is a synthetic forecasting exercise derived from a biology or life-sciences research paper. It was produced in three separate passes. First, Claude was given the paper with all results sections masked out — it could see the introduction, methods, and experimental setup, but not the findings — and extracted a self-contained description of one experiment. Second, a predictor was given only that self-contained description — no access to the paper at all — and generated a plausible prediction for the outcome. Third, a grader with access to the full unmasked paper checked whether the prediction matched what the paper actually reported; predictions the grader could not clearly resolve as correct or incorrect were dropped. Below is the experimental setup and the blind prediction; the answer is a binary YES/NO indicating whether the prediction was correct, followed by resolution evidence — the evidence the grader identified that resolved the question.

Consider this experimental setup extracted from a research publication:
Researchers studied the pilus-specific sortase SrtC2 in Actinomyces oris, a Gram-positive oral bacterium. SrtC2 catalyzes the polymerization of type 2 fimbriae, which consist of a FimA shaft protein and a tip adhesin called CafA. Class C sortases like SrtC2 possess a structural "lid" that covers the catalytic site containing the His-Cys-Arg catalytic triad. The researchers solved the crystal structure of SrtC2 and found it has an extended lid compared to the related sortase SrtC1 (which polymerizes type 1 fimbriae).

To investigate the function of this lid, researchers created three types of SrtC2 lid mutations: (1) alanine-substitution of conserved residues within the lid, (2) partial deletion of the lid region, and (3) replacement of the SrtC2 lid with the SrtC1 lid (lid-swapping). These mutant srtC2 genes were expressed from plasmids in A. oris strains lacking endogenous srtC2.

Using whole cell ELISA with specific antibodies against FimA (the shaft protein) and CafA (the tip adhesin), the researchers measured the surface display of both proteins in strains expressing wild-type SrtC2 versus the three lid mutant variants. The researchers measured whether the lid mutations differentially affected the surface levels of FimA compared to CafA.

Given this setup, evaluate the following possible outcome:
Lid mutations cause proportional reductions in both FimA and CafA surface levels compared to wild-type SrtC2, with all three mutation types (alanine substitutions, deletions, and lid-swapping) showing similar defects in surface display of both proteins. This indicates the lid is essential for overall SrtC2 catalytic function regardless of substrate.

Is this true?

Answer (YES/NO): NO